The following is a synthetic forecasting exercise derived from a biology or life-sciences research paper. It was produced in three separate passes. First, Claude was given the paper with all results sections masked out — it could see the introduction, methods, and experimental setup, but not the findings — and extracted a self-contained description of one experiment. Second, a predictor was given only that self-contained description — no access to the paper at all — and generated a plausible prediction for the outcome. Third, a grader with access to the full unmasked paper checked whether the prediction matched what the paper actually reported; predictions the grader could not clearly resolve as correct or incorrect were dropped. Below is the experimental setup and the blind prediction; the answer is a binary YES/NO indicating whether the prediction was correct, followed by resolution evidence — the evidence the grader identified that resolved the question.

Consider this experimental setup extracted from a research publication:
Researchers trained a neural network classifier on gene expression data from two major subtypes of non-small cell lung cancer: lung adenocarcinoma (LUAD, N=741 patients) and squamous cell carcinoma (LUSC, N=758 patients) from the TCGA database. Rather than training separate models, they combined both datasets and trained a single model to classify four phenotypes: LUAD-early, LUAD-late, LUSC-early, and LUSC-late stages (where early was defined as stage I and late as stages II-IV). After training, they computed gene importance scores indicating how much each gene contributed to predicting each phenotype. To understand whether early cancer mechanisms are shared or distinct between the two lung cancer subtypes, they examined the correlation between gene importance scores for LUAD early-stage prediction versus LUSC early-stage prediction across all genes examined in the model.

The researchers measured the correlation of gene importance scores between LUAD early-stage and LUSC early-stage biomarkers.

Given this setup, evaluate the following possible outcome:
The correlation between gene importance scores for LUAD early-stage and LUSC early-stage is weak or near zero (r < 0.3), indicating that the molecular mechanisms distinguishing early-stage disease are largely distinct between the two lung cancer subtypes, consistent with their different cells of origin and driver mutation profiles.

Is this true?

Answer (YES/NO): NO